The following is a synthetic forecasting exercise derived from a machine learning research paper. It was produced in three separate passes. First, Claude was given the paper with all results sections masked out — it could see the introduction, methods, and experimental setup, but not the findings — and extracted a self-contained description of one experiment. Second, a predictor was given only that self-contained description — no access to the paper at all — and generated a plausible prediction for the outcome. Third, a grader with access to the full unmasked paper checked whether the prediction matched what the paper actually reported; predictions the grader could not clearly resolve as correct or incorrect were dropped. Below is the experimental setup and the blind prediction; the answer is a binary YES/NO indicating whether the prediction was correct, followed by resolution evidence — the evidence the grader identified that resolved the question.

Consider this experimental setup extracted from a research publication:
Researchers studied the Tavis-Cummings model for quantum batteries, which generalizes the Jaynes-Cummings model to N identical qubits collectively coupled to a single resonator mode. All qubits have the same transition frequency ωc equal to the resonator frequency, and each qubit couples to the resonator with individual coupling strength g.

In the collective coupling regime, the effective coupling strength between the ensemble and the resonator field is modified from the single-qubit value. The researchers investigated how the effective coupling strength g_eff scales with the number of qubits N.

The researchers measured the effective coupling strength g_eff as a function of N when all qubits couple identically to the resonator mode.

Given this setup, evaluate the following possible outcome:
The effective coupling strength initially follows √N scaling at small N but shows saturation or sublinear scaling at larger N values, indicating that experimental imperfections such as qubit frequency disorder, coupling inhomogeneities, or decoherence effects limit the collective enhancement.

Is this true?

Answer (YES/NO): NO